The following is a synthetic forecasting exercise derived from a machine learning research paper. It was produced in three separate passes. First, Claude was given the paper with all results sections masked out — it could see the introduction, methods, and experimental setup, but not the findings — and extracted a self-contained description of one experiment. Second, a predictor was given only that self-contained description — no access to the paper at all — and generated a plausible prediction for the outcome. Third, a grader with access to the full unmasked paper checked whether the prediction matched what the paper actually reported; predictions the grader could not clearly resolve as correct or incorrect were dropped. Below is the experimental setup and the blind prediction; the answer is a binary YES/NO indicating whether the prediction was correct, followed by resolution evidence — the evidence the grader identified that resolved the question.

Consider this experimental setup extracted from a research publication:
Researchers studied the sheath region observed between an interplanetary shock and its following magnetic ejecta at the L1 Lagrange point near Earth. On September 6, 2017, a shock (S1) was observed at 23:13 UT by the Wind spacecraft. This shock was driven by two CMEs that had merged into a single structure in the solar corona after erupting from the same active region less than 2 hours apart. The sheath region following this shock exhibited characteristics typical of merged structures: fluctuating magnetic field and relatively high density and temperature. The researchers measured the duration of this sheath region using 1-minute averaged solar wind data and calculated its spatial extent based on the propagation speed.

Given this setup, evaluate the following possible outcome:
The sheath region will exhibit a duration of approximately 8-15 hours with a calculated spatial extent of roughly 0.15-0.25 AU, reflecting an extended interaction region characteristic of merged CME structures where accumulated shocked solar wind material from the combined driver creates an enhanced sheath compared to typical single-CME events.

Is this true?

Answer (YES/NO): NO